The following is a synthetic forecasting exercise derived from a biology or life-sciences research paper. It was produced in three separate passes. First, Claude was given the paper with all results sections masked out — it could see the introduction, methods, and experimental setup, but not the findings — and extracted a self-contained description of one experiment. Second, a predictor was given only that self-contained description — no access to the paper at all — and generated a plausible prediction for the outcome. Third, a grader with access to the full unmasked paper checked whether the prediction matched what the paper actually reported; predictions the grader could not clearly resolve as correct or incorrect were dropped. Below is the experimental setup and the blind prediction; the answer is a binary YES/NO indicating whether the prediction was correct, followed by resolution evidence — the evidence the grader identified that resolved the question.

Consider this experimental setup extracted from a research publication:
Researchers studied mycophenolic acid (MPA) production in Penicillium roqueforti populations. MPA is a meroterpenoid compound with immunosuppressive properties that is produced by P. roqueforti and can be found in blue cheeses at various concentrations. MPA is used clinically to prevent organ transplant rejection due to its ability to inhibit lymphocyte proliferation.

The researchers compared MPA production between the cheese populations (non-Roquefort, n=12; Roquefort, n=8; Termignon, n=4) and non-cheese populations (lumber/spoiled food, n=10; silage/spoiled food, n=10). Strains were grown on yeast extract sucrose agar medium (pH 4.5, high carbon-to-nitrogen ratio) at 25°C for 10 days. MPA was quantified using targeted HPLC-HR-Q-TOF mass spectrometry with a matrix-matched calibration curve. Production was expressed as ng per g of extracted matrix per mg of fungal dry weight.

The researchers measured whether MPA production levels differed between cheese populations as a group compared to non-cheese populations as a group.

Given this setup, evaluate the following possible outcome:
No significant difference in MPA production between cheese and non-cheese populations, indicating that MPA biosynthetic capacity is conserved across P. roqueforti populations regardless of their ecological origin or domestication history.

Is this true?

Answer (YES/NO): NO